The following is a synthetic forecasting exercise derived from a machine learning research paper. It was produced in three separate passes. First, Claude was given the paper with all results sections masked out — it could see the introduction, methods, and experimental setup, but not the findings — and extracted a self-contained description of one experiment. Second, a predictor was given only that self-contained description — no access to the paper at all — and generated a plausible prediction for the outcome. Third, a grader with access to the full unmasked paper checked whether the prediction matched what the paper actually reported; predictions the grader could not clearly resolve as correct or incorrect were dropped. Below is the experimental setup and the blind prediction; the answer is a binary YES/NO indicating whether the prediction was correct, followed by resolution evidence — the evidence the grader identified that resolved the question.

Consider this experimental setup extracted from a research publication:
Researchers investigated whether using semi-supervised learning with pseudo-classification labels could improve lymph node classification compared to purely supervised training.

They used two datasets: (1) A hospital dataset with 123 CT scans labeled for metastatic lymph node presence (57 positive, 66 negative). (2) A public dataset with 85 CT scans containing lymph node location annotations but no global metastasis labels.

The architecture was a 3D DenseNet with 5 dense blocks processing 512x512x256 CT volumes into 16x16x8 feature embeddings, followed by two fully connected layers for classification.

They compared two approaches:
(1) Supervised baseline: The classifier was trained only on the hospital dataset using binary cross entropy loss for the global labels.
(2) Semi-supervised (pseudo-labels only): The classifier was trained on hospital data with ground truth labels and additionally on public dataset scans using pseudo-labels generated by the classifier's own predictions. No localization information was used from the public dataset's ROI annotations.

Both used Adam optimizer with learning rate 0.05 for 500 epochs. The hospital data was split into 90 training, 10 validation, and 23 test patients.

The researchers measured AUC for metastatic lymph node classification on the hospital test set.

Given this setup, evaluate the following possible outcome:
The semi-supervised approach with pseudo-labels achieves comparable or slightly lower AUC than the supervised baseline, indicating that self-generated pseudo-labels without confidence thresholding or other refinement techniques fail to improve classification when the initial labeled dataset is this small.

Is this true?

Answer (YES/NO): NO